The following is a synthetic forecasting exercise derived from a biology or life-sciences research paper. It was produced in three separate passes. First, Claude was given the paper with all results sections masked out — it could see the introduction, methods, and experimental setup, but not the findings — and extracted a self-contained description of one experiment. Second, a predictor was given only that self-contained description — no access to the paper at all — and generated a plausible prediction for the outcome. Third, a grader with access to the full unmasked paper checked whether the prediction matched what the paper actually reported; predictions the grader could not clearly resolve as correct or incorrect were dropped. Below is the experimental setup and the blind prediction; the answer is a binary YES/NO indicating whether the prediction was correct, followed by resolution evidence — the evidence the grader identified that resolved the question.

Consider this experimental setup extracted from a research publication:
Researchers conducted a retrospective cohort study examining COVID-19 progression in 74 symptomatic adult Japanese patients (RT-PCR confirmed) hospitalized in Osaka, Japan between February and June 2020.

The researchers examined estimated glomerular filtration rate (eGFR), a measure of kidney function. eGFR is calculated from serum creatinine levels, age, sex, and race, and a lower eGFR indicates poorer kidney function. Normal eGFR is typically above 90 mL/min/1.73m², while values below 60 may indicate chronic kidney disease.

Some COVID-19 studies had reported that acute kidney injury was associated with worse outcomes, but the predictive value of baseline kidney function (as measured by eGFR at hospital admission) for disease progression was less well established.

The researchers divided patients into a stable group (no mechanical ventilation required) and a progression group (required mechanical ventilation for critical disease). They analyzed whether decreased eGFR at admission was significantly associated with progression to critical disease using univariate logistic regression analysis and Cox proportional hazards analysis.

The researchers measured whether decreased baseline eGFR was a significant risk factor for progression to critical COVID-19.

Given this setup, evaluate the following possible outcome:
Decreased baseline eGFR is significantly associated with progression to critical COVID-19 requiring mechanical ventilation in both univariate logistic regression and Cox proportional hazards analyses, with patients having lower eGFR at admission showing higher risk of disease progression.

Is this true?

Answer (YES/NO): YES